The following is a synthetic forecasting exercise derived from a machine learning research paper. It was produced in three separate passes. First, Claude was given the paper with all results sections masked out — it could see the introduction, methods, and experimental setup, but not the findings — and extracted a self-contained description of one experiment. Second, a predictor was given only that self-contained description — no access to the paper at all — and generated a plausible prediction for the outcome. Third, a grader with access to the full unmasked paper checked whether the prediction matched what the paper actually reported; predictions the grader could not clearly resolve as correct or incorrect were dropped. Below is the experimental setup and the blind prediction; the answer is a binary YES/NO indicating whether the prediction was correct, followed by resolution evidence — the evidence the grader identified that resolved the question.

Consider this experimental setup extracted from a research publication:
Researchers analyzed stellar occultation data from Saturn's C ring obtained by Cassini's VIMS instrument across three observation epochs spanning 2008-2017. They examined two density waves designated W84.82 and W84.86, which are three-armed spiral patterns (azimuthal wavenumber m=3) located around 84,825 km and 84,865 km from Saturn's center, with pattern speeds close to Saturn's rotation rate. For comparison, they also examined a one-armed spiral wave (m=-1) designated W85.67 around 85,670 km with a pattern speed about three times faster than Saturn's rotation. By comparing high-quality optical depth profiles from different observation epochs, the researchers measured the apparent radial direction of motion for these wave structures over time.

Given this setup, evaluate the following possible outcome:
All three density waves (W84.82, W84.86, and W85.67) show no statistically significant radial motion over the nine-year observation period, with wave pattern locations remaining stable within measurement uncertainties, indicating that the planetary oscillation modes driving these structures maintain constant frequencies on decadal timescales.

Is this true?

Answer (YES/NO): NO